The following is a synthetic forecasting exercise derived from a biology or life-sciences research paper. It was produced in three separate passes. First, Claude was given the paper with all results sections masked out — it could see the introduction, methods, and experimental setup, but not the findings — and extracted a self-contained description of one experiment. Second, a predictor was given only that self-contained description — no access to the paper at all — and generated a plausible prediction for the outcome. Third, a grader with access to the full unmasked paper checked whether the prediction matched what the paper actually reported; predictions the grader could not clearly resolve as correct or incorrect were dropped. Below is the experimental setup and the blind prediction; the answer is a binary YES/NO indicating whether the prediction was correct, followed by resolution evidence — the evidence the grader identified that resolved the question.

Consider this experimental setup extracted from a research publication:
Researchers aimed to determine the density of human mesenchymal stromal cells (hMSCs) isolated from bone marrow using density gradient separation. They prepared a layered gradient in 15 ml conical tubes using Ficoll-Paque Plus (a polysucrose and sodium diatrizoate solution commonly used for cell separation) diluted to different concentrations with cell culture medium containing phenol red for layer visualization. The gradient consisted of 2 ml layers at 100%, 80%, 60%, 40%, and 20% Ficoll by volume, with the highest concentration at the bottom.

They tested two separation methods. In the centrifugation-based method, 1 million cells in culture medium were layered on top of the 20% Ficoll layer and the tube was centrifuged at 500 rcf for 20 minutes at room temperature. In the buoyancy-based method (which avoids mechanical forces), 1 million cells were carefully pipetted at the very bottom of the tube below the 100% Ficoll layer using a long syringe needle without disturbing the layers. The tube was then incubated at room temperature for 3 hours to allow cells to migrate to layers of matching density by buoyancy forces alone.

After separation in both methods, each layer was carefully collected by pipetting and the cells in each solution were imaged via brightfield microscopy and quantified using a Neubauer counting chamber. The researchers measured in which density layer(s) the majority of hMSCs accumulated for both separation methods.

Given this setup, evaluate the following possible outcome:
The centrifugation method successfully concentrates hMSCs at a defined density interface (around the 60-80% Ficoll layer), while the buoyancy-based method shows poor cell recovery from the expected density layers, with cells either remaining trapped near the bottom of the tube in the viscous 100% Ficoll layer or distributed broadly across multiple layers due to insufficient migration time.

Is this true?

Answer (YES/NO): NO